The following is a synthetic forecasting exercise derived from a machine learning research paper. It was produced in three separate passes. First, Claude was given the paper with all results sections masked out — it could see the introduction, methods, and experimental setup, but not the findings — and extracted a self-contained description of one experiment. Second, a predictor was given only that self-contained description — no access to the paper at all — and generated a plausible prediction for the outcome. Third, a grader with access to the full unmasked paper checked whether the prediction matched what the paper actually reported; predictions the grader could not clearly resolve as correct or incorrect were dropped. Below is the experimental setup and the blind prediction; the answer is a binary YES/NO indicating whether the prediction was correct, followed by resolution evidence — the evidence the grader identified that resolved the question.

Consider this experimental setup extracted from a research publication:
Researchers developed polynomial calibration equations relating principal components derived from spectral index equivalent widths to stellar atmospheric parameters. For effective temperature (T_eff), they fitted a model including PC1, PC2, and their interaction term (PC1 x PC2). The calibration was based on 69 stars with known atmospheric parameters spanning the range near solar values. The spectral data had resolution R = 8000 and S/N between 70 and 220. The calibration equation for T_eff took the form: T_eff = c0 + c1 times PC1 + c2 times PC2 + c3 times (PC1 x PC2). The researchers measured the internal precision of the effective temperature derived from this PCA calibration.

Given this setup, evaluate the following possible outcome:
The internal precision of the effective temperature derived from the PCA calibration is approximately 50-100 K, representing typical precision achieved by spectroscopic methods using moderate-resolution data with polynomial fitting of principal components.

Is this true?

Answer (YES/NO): YES